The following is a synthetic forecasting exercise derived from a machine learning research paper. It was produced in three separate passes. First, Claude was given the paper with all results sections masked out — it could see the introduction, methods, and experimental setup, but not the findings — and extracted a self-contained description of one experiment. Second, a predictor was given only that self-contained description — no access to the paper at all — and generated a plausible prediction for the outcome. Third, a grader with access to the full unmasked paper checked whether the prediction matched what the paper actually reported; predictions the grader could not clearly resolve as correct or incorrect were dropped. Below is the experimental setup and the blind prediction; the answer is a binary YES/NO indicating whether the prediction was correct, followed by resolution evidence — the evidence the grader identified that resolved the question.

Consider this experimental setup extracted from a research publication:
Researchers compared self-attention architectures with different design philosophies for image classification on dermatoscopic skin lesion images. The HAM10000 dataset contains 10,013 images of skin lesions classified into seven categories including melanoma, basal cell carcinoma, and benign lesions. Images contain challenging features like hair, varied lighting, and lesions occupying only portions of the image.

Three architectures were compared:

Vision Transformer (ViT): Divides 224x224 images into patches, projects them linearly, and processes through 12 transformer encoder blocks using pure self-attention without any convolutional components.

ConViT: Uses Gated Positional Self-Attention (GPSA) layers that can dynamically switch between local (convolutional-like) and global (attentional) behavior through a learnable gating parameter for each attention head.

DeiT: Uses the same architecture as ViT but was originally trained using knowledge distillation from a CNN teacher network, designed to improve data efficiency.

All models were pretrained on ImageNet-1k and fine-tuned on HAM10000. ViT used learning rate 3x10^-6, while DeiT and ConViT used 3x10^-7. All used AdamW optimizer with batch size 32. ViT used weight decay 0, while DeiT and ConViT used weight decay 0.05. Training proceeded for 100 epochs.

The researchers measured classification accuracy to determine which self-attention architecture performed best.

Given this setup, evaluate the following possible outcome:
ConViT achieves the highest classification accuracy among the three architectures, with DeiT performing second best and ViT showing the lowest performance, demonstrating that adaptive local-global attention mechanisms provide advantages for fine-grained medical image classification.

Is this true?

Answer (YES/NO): NO